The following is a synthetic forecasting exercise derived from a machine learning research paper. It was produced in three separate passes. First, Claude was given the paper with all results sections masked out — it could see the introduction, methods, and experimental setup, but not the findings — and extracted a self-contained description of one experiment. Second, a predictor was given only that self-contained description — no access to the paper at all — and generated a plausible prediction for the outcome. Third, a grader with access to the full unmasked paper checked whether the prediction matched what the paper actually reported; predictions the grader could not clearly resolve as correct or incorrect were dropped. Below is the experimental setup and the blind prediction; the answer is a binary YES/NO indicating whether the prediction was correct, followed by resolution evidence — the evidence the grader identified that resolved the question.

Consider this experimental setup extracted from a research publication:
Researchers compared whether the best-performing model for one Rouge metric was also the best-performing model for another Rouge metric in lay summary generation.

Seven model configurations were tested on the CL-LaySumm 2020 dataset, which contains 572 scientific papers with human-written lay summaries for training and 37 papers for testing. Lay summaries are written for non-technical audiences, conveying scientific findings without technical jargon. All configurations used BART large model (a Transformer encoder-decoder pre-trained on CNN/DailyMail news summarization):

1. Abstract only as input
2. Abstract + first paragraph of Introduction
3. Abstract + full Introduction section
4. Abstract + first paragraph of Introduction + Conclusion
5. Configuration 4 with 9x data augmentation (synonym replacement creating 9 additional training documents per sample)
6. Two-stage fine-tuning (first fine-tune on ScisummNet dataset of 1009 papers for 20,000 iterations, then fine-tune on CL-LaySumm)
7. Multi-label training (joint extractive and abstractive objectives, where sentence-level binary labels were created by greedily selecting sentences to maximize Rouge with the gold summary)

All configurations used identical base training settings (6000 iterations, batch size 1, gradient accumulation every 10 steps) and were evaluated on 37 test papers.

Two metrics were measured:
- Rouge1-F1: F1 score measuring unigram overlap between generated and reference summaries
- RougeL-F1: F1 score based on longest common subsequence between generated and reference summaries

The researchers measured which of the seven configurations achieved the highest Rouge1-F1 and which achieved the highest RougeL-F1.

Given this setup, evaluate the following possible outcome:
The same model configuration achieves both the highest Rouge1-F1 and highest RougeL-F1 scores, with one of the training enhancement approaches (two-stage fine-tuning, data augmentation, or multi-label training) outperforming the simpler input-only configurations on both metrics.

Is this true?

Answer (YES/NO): NO